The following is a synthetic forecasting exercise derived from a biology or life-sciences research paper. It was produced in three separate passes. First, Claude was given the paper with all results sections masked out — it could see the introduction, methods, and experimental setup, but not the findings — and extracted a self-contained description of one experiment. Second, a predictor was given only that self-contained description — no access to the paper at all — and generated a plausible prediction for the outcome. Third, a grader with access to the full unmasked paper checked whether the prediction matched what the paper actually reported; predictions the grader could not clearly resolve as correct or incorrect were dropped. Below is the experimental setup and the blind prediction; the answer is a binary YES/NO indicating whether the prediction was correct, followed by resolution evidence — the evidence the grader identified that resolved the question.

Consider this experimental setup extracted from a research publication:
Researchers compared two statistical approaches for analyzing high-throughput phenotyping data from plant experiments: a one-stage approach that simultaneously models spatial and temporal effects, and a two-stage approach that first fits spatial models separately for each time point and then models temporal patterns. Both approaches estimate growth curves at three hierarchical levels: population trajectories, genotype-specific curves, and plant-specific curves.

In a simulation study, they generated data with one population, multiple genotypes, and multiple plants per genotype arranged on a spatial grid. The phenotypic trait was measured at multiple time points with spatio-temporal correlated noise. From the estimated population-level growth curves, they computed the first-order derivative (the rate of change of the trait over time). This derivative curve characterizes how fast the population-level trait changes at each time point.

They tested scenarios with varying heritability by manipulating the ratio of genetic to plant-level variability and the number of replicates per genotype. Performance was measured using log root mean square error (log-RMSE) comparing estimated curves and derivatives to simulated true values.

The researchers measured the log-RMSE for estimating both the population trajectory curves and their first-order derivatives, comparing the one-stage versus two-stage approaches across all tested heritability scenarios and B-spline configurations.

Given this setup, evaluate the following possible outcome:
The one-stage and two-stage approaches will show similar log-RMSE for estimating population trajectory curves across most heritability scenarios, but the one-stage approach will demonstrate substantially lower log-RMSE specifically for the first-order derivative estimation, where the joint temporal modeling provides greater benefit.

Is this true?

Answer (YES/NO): YES